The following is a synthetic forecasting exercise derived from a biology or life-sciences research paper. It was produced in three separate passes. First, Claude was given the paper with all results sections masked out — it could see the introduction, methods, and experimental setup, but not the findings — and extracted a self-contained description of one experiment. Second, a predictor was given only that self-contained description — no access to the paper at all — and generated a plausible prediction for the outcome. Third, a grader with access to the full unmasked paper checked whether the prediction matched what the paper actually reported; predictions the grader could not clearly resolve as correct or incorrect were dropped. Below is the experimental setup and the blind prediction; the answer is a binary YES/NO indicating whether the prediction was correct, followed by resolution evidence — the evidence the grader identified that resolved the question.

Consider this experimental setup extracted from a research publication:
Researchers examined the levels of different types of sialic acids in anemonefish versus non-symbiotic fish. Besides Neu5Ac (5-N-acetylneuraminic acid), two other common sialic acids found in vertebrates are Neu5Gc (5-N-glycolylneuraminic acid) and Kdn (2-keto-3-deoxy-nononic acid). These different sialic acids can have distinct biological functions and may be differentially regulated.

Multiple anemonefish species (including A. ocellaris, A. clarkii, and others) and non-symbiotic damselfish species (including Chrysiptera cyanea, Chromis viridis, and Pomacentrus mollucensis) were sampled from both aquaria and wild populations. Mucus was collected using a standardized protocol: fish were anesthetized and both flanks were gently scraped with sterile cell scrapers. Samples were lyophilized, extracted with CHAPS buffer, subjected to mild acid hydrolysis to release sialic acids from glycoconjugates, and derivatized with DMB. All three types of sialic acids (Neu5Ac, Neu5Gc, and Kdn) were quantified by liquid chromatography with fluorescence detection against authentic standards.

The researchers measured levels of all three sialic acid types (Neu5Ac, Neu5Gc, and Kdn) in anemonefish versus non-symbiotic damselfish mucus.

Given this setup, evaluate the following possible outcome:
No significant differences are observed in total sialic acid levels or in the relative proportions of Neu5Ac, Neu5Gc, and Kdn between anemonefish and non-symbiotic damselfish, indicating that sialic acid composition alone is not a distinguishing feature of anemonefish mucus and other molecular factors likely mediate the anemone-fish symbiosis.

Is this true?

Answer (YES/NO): NO